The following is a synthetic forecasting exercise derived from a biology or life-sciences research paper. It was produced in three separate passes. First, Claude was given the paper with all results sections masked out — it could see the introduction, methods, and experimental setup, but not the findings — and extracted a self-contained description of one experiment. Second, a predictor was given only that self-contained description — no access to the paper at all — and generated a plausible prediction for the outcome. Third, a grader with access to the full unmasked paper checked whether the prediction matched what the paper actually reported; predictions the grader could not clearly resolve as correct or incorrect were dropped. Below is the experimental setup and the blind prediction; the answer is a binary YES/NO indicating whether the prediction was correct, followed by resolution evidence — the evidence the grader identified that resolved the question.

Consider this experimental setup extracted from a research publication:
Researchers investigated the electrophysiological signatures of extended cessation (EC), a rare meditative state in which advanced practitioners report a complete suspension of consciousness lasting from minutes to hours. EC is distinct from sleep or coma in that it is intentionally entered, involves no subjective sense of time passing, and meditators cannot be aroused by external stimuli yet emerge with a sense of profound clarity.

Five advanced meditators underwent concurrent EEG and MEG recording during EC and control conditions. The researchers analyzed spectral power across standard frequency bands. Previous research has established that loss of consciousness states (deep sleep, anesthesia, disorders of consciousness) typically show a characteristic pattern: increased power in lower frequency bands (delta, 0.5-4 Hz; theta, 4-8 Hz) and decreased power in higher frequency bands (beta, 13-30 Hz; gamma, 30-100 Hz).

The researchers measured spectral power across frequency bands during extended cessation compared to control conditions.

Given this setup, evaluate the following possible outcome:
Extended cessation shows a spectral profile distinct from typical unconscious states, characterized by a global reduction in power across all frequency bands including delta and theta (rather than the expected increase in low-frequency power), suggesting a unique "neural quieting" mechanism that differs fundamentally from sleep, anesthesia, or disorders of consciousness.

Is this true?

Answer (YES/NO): NO